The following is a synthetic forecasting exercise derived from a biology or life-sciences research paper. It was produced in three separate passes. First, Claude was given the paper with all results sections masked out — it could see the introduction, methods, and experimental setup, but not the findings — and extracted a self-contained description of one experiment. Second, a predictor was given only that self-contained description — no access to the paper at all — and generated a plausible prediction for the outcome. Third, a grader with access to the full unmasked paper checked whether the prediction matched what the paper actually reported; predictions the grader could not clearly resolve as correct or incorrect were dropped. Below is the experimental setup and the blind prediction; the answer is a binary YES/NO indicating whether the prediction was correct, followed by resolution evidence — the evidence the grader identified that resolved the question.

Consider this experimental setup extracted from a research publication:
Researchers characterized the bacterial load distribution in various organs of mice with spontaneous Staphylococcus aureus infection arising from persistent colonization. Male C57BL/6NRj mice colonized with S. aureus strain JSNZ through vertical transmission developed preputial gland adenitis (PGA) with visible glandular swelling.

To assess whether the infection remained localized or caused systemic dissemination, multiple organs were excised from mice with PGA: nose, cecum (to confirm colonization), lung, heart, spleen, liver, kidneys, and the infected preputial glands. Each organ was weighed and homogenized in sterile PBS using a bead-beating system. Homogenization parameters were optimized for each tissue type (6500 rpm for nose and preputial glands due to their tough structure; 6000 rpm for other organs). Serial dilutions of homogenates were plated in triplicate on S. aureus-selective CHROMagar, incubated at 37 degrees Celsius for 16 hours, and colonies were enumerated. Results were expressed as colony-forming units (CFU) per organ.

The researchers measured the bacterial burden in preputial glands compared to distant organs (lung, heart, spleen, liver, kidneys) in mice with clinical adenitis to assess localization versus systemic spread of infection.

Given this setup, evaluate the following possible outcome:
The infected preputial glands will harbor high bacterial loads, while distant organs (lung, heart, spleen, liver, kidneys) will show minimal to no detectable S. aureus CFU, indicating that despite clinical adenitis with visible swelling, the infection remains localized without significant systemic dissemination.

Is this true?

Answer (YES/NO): YES